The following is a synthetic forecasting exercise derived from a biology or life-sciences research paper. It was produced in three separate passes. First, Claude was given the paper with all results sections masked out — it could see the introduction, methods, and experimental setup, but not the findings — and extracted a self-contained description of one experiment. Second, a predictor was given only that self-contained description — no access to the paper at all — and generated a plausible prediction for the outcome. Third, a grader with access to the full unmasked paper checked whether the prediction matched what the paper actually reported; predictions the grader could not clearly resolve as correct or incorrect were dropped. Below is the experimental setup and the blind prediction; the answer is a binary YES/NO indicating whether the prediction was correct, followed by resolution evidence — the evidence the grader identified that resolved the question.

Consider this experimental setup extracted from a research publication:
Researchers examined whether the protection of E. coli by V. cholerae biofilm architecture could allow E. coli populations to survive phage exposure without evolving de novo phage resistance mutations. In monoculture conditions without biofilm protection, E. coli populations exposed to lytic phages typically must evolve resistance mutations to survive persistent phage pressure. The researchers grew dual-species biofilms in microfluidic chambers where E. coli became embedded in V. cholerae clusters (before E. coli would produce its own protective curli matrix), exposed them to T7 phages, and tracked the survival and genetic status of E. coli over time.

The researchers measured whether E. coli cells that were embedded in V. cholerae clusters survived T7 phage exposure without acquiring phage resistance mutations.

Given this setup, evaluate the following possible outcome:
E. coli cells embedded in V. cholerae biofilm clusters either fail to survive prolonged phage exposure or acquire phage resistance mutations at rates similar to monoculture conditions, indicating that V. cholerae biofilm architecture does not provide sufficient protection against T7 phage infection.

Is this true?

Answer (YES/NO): NO